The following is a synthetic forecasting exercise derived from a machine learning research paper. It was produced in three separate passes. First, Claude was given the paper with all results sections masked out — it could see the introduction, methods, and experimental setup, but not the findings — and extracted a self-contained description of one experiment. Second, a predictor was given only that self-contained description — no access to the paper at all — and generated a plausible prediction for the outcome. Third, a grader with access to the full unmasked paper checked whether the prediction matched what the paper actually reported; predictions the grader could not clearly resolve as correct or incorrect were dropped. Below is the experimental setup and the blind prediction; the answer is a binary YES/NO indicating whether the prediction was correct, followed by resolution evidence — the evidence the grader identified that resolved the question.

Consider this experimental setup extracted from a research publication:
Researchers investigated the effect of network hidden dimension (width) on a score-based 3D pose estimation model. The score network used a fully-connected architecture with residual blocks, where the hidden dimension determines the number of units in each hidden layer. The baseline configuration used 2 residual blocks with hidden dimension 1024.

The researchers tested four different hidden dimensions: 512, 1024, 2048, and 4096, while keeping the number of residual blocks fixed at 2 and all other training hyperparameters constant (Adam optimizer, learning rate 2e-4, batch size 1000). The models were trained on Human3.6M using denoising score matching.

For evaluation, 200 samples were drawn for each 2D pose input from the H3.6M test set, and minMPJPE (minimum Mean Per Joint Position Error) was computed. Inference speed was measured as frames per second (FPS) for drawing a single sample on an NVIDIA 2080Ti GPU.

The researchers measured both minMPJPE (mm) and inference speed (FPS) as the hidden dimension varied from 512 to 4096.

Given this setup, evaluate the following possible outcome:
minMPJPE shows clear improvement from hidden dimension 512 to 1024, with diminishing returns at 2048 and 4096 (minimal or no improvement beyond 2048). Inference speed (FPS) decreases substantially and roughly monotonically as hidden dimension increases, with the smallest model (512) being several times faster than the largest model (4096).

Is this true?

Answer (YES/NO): NO